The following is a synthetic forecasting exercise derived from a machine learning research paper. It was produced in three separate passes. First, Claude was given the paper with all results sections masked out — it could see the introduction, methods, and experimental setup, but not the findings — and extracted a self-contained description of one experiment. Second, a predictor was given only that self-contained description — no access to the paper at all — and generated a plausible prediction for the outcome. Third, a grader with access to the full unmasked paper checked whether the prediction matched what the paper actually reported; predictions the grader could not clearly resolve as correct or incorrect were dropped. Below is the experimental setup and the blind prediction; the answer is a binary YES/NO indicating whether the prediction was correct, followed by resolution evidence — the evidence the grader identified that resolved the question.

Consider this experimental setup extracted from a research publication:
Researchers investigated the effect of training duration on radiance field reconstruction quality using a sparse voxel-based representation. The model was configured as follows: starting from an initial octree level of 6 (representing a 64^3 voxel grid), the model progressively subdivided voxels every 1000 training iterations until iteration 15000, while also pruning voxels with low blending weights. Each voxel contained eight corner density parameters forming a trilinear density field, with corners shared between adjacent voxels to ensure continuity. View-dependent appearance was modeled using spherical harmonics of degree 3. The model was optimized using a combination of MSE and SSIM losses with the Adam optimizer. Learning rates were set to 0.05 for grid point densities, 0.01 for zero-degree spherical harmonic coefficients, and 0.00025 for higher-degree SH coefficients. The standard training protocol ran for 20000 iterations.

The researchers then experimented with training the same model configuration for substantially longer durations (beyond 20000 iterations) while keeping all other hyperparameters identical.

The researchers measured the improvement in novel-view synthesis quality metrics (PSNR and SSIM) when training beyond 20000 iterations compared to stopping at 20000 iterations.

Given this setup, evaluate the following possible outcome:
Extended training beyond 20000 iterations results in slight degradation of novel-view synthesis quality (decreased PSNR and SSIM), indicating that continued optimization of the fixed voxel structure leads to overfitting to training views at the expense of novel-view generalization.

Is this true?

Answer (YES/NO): NO